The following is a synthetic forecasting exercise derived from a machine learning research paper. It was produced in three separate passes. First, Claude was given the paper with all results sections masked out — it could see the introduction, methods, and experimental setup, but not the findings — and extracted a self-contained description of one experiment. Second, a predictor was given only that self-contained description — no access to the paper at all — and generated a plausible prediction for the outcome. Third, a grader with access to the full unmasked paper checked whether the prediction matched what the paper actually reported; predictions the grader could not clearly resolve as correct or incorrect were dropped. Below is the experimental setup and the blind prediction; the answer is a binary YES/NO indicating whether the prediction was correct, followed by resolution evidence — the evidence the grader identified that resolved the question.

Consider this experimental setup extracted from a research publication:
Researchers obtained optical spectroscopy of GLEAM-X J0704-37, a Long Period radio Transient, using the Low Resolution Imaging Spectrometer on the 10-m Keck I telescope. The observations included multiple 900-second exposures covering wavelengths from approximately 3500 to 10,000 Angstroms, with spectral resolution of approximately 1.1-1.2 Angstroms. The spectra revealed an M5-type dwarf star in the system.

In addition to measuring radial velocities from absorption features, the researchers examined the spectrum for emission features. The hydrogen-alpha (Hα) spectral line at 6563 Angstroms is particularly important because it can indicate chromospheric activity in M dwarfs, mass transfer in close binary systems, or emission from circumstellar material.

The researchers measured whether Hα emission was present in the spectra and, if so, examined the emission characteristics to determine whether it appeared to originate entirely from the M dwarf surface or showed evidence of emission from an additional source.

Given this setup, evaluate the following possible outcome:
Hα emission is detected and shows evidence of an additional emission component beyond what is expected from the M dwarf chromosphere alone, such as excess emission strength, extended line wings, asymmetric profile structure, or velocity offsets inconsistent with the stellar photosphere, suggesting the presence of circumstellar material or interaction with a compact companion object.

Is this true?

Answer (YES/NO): YES